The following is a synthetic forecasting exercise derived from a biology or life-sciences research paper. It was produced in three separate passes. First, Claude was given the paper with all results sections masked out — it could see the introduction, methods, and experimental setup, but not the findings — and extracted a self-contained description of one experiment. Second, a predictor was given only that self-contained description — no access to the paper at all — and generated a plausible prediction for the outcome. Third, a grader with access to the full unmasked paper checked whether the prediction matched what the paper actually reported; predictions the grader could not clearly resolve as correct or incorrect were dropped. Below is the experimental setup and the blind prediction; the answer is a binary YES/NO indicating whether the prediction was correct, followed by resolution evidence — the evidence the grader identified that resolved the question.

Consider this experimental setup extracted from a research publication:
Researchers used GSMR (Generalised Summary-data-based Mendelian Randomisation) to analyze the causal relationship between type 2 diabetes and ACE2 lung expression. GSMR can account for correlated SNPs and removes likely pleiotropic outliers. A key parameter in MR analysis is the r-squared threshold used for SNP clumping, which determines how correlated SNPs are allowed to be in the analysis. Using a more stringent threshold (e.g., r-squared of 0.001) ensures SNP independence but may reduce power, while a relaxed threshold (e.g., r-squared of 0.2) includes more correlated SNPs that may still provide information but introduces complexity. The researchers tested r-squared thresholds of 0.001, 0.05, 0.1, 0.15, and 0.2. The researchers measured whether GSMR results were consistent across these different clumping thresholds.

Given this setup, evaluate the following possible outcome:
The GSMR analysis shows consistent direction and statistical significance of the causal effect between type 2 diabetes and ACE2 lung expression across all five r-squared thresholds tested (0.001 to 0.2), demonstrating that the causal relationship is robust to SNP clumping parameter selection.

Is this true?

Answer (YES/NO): YES